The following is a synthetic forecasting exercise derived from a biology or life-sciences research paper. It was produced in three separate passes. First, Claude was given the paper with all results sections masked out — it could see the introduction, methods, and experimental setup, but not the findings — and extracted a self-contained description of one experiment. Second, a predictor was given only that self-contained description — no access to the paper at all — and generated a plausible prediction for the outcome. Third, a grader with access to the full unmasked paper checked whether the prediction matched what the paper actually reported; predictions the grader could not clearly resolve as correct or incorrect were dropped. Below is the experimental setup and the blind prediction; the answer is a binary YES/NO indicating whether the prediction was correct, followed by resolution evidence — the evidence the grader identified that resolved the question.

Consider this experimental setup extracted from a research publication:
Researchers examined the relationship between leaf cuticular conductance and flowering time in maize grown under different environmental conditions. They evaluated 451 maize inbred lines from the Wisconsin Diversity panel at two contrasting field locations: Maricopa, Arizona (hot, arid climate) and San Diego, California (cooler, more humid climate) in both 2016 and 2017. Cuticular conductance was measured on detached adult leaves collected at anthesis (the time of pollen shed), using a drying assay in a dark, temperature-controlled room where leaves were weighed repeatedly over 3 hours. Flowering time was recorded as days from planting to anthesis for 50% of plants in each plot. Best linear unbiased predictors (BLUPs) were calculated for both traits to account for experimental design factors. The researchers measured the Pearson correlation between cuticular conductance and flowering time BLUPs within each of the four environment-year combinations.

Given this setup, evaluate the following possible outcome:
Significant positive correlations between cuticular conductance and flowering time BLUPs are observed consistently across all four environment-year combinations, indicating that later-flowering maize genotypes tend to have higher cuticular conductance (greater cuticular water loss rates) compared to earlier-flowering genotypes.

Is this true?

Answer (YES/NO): NO